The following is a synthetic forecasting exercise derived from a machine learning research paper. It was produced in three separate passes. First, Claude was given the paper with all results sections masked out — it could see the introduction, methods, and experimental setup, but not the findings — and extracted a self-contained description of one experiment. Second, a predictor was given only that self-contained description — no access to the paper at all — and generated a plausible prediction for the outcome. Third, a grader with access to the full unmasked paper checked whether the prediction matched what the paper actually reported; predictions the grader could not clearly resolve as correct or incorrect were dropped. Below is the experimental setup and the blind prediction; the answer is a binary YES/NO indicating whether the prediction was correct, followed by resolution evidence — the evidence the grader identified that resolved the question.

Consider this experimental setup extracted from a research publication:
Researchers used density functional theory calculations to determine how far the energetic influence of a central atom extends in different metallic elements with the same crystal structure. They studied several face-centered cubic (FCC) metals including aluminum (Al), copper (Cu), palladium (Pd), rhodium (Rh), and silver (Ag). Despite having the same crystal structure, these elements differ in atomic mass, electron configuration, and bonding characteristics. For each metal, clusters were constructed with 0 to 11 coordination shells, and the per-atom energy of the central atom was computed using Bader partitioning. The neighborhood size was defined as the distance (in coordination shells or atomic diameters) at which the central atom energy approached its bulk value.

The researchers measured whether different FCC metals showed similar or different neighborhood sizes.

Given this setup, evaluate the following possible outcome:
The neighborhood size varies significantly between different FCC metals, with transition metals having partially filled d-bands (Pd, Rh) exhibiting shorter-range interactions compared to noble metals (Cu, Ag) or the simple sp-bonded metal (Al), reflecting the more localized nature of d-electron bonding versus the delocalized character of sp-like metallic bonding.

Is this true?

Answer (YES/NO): NO